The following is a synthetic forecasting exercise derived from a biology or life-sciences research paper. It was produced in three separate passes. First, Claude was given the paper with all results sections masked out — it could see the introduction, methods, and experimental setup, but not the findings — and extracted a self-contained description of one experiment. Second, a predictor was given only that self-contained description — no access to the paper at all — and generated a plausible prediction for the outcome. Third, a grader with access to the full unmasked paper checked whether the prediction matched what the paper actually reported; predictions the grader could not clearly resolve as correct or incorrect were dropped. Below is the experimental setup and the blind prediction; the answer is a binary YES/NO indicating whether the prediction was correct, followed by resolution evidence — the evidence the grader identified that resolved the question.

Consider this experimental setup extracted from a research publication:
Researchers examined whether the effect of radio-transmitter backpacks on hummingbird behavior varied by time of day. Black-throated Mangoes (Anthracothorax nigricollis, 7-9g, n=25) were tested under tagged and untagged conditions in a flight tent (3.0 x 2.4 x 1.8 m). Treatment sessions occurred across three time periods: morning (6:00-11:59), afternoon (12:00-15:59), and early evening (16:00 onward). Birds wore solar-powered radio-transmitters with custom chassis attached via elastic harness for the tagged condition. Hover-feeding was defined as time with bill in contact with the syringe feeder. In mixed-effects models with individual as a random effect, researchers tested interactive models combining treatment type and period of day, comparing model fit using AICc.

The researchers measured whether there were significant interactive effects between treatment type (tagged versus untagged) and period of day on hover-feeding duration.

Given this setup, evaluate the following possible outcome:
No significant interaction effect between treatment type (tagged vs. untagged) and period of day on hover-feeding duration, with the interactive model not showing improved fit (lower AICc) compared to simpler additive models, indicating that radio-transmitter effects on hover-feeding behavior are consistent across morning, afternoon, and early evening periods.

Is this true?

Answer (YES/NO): YES